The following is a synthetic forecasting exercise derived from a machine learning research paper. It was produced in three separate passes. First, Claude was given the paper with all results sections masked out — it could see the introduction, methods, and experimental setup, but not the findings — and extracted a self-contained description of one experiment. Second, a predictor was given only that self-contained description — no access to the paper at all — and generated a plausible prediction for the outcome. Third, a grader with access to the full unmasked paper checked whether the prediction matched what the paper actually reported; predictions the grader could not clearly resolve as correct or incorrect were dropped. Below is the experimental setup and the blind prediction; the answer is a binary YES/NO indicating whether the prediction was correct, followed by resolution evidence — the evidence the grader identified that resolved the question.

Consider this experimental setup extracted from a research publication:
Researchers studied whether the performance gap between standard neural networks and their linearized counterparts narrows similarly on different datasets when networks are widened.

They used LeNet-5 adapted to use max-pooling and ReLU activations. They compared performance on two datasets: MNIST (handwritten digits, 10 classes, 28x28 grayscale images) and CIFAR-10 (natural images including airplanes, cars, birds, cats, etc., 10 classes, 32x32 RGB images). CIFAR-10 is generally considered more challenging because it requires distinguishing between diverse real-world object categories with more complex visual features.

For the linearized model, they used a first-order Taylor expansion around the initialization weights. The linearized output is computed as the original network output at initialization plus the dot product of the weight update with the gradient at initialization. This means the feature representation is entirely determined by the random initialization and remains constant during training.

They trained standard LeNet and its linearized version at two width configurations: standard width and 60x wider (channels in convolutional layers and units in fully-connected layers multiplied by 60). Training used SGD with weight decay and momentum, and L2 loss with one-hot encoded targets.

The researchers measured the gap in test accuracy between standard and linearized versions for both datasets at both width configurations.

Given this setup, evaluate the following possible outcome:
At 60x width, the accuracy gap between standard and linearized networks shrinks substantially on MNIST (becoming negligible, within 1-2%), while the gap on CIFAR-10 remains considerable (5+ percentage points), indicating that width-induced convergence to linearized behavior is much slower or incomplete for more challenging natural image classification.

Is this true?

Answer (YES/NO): YES